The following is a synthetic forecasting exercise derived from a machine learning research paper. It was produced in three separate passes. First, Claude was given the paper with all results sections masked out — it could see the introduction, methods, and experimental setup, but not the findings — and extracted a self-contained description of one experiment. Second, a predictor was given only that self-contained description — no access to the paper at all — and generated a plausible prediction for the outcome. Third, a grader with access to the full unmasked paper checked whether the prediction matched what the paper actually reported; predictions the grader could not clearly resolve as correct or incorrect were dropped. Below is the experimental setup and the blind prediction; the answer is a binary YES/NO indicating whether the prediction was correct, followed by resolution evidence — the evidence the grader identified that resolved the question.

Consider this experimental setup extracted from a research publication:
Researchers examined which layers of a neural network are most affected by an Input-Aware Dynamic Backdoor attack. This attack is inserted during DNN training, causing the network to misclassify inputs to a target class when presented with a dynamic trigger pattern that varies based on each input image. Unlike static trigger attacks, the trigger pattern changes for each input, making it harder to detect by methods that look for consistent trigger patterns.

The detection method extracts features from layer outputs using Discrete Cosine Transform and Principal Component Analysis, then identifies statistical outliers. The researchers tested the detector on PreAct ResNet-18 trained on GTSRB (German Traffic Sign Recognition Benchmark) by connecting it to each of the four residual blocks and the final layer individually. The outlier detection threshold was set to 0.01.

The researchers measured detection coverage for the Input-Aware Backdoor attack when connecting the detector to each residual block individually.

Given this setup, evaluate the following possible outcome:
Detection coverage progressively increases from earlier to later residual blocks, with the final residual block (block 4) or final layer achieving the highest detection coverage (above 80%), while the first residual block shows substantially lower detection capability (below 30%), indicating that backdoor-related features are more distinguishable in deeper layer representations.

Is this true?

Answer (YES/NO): NO